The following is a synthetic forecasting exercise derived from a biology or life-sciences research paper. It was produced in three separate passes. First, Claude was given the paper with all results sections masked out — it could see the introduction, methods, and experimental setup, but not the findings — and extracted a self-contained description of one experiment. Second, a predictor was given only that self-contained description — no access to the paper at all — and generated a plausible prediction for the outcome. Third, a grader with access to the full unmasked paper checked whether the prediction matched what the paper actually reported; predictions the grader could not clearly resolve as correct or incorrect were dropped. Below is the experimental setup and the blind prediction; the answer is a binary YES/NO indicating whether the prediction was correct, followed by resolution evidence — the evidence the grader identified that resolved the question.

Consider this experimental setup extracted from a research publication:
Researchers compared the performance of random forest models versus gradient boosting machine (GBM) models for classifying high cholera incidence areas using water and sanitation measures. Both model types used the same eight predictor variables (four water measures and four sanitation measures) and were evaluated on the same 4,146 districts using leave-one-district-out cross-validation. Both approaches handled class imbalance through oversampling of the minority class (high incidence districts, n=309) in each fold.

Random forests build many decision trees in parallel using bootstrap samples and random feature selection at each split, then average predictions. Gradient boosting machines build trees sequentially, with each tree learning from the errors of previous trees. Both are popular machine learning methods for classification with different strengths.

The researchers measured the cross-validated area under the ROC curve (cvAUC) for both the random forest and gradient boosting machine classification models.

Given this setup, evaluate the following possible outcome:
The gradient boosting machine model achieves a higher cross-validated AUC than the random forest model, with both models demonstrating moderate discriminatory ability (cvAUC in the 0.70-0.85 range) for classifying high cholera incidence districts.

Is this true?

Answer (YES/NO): NO